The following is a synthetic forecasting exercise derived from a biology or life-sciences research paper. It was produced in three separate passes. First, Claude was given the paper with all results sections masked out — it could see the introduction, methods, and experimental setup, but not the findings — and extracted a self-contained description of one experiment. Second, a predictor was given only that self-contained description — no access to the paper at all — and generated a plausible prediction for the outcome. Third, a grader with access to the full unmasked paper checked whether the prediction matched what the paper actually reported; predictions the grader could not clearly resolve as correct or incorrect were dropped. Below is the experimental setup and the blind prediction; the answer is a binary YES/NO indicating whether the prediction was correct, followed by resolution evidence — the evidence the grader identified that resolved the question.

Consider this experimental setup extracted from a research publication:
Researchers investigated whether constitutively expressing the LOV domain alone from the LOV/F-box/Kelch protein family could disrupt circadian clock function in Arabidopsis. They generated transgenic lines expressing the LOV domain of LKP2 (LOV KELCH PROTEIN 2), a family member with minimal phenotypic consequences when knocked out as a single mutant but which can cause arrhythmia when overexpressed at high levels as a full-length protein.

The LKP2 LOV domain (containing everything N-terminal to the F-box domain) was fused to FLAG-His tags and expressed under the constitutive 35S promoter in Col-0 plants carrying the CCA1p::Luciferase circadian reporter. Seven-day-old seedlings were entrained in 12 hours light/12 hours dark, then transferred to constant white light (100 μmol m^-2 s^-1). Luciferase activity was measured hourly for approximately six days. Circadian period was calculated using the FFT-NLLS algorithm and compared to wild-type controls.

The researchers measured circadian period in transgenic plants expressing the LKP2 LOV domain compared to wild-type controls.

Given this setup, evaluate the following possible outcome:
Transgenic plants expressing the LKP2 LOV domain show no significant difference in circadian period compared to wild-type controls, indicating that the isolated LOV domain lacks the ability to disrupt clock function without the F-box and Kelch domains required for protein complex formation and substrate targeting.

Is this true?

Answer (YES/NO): NO